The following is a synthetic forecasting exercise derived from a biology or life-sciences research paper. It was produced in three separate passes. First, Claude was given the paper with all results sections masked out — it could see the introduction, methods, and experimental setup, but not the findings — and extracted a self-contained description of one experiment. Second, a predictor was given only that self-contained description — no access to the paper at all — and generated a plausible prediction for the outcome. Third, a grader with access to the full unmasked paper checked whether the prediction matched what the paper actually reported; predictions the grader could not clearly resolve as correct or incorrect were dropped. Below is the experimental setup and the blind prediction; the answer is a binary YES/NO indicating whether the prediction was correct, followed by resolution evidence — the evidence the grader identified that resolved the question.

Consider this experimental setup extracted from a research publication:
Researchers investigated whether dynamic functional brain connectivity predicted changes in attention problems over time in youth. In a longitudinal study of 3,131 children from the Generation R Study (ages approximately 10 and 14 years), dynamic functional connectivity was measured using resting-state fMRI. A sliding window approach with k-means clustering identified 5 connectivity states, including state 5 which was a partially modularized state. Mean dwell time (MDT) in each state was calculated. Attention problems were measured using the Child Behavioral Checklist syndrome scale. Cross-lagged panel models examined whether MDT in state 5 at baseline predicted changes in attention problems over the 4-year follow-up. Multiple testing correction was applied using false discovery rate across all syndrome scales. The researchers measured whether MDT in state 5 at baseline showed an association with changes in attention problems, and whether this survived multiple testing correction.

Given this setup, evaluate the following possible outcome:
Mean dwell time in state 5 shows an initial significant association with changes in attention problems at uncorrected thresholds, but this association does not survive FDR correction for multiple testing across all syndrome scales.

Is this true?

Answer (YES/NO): YES